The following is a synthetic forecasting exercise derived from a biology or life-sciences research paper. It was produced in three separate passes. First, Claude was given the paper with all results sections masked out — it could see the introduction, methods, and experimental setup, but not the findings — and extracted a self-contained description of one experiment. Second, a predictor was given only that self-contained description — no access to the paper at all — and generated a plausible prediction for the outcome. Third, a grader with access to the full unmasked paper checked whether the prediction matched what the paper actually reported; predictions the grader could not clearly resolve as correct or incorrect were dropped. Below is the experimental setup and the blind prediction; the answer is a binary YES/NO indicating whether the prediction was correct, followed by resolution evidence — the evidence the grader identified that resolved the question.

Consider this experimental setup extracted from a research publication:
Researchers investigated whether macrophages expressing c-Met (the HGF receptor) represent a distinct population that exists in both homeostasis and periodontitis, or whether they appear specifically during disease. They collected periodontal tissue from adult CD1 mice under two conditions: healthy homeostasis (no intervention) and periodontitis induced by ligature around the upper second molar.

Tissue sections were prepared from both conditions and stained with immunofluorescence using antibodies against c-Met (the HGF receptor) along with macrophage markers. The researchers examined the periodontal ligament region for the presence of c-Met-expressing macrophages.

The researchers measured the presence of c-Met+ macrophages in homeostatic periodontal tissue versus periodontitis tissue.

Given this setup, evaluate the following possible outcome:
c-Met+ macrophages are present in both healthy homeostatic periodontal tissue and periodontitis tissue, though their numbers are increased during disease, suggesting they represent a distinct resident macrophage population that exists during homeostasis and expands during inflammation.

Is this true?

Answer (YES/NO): NO